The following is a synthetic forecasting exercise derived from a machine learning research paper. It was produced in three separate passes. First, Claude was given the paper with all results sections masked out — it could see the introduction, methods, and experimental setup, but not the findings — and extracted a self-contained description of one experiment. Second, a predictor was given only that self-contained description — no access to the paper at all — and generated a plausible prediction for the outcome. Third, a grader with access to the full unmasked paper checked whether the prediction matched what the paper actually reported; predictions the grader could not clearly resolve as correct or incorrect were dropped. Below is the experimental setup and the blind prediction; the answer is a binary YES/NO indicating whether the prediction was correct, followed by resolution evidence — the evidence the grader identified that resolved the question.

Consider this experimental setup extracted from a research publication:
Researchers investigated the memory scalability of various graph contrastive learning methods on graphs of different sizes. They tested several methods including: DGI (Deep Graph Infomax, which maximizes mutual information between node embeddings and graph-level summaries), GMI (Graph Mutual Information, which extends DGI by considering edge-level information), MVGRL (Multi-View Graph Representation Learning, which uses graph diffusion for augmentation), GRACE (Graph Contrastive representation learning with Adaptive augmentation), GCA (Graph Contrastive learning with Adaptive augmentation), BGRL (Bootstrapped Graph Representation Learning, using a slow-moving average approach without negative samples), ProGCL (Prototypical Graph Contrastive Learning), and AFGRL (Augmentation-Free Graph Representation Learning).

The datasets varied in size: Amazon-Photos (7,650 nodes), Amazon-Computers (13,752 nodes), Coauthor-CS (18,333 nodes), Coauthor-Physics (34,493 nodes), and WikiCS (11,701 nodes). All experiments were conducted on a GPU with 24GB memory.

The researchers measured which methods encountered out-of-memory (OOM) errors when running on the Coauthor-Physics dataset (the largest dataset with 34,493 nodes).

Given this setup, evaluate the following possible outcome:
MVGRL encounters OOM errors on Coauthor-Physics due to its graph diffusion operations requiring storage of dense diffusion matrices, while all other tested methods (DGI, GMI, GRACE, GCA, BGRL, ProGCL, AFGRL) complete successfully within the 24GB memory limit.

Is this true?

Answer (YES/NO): NO